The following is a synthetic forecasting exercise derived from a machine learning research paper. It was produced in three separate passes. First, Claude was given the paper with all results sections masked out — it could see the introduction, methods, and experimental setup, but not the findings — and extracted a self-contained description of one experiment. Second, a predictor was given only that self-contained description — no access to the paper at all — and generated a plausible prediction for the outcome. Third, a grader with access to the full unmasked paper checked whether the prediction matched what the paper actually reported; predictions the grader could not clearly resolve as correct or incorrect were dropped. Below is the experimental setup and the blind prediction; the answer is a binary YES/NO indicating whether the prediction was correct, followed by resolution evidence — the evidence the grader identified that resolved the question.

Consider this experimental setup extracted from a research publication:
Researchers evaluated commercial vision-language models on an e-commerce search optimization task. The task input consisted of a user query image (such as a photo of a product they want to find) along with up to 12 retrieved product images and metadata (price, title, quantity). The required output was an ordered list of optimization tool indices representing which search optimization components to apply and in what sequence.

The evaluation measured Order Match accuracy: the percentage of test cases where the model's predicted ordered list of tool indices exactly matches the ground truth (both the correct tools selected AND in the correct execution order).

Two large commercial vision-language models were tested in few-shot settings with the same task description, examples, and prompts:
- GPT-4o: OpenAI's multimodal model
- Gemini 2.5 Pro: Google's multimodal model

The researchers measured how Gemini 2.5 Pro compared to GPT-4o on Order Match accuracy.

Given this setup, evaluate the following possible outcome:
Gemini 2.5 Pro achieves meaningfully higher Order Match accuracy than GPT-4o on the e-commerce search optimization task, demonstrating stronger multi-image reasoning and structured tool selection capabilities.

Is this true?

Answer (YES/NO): YES